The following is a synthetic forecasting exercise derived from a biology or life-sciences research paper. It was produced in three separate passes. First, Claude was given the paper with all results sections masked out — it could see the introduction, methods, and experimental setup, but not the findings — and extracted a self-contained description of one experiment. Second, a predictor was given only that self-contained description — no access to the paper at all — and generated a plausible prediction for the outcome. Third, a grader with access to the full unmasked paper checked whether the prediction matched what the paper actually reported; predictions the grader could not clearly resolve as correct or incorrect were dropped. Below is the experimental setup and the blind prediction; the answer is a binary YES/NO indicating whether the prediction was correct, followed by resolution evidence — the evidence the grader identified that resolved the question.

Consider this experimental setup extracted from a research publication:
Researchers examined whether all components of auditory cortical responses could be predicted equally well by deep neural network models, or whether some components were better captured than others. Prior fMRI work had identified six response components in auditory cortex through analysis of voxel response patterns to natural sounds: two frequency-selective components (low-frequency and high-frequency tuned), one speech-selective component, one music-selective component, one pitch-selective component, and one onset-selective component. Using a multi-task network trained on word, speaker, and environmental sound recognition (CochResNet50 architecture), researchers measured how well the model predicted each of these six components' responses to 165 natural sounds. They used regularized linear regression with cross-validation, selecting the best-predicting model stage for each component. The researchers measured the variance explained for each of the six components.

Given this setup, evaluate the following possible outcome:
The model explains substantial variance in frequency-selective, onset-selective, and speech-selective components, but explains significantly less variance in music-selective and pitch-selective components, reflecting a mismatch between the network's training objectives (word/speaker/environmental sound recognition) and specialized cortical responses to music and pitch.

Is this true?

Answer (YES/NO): NO